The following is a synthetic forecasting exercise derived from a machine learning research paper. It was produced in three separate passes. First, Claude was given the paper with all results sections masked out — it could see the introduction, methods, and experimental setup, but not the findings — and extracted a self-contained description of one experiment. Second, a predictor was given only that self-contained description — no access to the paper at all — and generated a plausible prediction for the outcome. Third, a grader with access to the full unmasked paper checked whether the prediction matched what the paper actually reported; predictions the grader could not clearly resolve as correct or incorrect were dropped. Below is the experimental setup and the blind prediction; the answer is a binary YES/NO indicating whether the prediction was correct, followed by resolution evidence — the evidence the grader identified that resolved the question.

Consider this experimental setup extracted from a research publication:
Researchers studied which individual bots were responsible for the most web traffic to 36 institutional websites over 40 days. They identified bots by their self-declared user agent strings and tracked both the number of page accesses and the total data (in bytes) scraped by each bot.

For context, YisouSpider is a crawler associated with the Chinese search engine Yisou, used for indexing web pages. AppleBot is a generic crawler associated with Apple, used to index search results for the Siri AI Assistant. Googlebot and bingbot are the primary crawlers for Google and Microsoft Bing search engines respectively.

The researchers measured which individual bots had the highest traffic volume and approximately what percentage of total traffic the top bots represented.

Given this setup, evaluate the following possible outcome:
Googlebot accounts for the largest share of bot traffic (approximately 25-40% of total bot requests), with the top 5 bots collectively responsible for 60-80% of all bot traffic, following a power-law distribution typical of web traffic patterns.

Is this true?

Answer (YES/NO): NO